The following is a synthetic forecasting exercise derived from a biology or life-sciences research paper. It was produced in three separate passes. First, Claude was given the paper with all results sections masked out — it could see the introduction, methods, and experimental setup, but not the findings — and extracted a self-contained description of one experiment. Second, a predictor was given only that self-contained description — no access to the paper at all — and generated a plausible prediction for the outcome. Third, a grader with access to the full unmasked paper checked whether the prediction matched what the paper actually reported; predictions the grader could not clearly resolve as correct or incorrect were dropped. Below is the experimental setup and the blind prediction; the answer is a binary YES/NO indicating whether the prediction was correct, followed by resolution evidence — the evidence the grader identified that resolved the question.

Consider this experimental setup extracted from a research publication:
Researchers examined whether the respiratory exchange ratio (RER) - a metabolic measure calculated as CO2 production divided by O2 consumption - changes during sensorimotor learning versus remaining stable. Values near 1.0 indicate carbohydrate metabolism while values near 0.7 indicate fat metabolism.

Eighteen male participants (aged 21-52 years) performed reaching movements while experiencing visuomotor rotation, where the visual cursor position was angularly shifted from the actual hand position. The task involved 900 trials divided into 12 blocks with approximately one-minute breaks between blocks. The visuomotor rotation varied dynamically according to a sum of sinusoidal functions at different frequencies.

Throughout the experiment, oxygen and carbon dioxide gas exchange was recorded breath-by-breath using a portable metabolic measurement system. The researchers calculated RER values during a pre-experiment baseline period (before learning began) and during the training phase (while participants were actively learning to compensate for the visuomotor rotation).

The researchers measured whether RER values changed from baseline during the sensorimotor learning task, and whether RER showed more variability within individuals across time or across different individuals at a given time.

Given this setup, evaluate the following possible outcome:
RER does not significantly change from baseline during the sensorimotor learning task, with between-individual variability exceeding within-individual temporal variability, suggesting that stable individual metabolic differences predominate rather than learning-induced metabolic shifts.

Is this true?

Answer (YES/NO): YES